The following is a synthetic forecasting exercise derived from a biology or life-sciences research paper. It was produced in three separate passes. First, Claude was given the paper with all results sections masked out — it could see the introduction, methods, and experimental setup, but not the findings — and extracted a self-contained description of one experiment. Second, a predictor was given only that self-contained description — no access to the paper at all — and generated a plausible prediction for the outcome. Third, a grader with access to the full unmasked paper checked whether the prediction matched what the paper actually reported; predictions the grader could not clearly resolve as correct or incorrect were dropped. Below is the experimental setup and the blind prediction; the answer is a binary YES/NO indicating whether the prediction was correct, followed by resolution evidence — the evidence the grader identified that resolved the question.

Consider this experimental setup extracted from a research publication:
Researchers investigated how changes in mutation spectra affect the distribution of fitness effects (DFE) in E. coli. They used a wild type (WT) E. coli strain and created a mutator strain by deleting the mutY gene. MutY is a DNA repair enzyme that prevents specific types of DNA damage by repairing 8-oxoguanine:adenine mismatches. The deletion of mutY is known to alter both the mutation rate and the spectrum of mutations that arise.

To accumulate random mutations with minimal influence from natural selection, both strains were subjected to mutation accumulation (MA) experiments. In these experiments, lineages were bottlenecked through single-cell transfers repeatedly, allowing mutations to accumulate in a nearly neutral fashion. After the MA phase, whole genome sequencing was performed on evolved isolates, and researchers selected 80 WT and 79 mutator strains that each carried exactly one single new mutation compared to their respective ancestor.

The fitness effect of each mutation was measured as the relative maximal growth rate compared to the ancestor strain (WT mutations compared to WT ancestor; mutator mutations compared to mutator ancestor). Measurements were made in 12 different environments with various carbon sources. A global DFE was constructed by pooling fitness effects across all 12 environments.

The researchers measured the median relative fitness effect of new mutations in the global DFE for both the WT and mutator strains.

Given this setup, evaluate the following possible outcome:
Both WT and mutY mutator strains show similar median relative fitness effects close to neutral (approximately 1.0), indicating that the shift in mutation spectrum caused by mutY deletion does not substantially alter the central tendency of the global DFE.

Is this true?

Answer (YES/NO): NO